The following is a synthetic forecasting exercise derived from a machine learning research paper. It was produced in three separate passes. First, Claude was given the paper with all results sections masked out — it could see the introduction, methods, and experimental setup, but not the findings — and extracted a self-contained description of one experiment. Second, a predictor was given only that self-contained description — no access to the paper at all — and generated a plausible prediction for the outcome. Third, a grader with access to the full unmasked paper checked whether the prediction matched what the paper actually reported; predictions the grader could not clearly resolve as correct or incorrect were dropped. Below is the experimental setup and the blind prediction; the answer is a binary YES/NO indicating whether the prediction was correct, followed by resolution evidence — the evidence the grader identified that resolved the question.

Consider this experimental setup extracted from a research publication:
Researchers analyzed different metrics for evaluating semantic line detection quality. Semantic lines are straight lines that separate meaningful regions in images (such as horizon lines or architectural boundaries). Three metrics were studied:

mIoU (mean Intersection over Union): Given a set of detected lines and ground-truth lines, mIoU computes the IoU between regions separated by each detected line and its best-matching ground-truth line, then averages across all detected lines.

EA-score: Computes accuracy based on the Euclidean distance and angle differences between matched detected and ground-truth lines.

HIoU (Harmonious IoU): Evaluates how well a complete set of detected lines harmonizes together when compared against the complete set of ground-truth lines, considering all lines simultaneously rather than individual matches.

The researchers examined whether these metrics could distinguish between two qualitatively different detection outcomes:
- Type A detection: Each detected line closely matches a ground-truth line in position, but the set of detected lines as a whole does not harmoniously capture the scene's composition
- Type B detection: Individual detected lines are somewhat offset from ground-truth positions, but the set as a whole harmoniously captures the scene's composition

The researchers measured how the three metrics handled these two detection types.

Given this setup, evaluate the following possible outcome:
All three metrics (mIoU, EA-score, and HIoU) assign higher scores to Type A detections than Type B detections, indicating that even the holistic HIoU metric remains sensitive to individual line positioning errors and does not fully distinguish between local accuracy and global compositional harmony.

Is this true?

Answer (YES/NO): NO